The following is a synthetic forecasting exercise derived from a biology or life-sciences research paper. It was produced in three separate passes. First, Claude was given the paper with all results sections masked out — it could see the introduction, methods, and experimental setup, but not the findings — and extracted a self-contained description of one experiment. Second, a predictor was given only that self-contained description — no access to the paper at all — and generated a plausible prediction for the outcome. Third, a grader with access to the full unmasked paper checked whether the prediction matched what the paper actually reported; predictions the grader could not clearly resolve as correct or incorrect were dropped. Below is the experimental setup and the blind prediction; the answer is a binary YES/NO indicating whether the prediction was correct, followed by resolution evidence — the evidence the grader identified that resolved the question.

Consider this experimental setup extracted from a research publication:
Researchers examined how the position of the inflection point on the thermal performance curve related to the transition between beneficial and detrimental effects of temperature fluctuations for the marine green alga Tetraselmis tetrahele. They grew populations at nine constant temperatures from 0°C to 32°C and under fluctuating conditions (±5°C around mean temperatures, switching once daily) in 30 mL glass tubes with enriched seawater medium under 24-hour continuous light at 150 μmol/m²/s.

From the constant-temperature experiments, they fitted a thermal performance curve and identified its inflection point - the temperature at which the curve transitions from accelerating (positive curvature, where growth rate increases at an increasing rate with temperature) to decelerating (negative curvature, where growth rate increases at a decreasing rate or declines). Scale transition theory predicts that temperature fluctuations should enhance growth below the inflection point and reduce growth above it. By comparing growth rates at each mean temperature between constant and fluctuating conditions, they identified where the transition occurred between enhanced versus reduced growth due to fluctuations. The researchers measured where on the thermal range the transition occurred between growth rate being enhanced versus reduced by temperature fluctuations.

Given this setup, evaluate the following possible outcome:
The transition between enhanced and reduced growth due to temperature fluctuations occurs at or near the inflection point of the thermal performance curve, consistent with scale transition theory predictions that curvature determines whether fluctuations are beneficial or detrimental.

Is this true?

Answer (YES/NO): YES